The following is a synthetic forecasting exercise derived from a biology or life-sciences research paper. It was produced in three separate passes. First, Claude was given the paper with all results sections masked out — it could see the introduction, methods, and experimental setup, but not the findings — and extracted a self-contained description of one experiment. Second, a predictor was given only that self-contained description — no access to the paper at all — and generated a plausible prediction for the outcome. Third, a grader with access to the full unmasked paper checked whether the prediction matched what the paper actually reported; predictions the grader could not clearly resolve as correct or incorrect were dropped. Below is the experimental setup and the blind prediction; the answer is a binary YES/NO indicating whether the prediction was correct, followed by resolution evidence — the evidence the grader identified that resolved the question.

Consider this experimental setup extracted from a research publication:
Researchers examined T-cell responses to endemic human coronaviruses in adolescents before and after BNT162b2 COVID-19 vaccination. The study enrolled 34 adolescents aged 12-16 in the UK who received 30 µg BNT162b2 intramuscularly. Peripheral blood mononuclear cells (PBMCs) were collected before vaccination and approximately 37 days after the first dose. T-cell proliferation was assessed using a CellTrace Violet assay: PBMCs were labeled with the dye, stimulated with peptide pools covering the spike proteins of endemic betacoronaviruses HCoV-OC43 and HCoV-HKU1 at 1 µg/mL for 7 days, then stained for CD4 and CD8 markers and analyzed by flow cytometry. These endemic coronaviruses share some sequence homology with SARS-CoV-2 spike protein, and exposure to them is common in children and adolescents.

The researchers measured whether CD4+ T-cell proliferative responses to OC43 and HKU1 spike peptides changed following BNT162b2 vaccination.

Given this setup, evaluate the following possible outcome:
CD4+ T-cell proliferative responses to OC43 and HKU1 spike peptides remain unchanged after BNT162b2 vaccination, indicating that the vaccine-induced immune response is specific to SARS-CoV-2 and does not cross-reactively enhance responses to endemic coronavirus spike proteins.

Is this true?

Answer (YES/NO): YES